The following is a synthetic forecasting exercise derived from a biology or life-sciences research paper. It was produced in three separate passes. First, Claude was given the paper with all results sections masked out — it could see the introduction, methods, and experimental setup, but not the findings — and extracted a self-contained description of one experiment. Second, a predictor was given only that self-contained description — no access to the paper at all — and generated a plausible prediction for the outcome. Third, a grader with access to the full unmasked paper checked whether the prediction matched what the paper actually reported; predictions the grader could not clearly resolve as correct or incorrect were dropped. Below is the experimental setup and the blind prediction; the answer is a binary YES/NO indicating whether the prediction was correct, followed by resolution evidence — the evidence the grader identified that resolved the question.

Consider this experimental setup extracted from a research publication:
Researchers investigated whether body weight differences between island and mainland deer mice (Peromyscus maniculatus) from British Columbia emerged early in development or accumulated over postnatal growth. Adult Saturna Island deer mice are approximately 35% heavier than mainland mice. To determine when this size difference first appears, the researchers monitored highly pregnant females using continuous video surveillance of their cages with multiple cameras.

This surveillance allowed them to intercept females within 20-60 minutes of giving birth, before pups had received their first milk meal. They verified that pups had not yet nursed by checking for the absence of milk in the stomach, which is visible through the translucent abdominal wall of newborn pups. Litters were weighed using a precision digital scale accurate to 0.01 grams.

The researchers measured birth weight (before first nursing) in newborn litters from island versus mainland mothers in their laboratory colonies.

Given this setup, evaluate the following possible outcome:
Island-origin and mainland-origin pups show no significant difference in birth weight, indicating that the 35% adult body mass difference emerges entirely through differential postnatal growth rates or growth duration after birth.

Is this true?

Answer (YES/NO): NO